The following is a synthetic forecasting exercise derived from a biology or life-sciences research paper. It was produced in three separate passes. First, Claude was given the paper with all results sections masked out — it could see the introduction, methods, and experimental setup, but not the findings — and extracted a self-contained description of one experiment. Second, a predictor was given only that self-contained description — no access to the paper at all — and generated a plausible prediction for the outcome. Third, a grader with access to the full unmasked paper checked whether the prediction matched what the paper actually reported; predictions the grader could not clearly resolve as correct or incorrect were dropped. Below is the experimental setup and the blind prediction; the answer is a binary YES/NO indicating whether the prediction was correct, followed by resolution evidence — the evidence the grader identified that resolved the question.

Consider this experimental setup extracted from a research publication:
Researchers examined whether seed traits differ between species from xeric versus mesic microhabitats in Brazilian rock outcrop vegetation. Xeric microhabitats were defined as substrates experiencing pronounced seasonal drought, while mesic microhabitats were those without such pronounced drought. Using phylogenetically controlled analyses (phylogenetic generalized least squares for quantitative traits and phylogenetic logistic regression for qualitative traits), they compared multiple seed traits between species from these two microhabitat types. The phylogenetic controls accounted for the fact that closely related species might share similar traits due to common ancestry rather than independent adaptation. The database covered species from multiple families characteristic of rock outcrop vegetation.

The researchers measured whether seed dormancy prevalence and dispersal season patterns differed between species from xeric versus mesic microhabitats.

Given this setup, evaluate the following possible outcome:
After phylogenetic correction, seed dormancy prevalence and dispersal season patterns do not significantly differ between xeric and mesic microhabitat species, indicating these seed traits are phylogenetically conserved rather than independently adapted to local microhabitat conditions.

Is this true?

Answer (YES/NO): NO